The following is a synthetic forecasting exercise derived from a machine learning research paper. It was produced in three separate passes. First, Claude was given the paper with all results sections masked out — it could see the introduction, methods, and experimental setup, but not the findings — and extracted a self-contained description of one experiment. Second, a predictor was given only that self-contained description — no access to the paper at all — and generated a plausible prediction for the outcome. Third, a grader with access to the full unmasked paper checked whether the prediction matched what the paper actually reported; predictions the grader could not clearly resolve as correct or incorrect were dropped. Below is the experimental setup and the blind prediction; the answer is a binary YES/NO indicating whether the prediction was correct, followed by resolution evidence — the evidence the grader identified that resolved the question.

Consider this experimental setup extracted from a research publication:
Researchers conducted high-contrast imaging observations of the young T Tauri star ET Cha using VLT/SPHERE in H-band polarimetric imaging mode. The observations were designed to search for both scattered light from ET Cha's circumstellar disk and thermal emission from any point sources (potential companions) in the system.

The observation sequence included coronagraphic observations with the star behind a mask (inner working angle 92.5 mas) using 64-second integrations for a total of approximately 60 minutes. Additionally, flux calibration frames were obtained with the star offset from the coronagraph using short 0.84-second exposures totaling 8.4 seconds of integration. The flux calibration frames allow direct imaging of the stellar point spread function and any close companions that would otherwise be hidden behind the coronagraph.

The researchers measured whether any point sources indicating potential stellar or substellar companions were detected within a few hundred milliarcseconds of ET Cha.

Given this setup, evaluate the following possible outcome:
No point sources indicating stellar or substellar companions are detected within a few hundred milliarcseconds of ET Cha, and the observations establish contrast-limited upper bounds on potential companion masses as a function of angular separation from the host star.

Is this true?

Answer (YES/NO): NO